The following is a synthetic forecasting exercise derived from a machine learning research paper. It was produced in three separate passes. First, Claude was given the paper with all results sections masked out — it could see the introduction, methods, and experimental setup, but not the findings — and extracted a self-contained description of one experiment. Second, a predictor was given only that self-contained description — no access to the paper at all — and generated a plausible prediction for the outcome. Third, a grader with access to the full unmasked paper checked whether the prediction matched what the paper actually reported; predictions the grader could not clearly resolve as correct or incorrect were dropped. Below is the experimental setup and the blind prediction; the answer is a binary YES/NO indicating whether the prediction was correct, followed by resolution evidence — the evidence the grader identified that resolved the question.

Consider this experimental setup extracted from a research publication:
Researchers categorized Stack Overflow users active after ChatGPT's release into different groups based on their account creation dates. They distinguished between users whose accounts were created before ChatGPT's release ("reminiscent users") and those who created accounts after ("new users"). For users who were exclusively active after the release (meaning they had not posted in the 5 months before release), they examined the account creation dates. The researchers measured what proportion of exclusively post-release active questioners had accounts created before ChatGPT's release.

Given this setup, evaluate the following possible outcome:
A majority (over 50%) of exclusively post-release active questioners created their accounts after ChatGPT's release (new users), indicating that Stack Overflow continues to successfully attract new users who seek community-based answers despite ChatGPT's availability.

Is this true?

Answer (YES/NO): NO